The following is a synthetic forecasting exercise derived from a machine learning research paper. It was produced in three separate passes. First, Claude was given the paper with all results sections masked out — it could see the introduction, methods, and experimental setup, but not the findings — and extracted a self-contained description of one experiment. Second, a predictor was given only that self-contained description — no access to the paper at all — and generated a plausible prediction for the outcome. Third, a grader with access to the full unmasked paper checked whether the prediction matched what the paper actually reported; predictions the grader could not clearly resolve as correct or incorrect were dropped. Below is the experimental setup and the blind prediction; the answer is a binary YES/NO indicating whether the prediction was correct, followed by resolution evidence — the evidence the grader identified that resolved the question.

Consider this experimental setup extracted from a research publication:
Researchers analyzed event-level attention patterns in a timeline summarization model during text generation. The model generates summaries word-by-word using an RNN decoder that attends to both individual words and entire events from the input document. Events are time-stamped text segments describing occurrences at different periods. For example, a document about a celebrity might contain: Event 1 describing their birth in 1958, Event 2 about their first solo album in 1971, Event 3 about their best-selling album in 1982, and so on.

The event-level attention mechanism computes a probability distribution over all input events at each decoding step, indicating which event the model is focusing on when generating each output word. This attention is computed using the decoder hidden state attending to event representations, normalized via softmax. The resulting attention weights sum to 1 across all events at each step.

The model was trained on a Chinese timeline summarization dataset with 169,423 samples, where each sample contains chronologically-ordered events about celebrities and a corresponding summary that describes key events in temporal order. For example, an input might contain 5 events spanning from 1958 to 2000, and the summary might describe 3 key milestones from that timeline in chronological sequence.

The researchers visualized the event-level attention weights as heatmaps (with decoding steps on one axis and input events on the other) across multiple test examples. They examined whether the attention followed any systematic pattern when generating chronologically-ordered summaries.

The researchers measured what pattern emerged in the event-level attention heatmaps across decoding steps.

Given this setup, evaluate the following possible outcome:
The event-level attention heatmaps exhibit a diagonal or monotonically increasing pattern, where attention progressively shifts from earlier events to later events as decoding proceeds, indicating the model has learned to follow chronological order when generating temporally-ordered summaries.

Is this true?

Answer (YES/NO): YES